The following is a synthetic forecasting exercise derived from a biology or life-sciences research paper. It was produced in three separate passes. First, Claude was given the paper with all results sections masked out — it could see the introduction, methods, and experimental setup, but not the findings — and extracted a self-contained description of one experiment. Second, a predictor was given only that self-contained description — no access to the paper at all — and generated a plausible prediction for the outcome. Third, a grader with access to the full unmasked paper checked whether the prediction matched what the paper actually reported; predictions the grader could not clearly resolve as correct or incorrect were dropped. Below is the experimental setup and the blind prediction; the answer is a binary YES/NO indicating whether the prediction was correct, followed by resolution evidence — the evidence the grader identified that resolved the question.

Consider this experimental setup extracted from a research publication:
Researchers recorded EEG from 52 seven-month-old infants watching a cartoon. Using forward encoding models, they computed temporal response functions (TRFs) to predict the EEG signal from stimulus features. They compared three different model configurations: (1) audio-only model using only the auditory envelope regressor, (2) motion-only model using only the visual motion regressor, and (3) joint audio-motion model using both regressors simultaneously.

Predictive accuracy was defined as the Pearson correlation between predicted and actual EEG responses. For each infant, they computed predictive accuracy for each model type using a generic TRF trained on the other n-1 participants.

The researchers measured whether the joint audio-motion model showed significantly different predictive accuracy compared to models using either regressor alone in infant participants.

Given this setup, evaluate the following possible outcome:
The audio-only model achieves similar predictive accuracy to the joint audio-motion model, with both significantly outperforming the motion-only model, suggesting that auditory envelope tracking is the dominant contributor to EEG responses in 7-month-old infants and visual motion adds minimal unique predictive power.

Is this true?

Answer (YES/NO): NO